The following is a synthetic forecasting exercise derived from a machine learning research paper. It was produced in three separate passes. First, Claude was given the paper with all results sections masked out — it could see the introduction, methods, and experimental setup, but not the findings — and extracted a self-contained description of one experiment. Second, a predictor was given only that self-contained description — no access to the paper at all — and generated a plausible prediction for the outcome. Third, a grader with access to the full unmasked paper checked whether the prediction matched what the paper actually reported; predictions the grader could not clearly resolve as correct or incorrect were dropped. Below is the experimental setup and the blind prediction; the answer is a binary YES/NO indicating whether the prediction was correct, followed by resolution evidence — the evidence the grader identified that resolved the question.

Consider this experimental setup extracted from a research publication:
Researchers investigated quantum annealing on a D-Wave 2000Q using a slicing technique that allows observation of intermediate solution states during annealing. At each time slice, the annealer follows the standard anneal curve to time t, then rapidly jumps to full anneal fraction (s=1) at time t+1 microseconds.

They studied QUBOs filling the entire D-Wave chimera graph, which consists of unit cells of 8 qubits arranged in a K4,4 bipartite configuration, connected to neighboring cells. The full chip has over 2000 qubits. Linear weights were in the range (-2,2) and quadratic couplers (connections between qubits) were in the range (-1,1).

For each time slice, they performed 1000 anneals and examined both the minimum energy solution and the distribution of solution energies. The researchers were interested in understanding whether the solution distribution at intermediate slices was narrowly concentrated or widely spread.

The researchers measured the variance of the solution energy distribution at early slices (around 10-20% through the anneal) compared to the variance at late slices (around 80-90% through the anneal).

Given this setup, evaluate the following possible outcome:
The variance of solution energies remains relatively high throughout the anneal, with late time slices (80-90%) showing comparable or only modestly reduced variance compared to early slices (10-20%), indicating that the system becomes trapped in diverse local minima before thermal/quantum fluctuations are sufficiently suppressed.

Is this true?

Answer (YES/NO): NO